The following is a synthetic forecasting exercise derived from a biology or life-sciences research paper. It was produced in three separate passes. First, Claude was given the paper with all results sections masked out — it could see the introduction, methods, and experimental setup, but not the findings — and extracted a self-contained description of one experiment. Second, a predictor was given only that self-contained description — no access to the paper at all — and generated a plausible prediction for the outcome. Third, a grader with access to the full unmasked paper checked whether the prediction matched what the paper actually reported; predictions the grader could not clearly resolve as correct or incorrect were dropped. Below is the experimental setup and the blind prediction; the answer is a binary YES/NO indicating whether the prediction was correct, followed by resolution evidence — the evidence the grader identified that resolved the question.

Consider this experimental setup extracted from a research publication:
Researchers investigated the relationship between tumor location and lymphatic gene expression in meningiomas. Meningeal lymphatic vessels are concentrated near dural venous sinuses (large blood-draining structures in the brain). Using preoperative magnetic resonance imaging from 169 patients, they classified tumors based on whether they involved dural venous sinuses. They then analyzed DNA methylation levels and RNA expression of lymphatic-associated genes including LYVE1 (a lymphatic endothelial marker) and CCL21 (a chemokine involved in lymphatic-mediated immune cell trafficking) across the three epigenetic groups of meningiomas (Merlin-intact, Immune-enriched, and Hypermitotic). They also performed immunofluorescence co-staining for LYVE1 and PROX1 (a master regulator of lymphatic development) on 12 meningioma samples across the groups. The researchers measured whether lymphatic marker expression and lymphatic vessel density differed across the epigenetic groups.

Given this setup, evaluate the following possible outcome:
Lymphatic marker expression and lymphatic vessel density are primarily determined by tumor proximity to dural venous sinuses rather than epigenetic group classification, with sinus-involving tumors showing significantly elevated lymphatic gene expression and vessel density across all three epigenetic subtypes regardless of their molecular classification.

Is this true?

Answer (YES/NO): NO